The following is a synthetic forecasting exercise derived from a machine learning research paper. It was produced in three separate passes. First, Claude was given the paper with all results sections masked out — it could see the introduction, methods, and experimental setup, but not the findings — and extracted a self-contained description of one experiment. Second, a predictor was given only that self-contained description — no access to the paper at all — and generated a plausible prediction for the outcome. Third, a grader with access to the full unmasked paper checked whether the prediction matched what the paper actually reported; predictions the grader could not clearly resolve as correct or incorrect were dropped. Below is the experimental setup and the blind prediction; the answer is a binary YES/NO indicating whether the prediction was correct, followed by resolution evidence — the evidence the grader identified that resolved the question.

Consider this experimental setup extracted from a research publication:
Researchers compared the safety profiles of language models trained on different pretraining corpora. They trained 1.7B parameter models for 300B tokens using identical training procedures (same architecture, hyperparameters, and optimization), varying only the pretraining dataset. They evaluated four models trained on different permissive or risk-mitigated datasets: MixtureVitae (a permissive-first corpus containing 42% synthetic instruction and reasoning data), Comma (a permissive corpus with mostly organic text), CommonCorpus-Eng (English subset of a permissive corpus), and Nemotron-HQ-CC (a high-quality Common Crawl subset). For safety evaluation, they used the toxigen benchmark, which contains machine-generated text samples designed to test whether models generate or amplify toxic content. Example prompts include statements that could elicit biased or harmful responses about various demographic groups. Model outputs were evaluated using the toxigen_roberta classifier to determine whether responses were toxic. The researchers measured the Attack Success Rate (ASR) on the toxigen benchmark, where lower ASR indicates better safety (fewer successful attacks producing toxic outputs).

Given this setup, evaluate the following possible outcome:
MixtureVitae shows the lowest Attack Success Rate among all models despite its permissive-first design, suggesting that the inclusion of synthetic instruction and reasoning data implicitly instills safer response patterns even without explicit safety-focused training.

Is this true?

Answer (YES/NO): YES